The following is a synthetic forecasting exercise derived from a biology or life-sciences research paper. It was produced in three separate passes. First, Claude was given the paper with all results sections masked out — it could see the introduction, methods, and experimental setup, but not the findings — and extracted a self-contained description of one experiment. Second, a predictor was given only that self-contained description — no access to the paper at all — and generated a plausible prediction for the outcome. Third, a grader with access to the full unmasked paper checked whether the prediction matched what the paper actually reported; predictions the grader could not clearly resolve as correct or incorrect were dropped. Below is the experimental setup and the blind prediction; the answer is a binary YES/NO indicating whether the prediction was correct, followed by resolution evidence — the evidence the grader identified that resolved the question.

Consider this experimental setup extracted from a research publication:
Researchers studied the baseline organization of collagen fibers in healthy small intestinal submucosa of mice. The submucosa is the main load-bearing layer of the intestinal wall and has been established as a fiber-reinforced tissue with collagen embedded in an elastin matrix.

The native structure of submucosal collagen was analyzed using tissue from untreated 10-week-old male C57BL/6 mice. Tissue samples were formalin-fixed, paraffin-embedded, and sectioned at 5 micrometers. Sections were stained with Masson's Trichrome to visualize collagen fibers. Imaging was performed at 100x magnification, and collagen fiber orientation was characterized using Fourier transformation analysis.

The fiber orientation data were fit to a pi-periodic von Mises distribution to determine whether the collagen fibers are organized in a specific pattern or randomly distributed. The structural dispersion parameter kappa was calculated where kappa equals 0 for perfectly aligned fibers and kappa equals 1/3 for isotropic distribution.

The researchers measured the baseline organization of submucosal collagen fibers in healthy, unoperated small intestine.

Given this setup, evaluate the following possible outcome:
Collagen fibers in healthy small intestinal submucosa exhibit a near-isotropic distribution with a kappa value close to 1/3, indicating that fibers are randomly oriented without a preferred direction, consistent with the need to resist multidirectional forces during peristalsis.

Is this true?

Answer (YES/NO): NO